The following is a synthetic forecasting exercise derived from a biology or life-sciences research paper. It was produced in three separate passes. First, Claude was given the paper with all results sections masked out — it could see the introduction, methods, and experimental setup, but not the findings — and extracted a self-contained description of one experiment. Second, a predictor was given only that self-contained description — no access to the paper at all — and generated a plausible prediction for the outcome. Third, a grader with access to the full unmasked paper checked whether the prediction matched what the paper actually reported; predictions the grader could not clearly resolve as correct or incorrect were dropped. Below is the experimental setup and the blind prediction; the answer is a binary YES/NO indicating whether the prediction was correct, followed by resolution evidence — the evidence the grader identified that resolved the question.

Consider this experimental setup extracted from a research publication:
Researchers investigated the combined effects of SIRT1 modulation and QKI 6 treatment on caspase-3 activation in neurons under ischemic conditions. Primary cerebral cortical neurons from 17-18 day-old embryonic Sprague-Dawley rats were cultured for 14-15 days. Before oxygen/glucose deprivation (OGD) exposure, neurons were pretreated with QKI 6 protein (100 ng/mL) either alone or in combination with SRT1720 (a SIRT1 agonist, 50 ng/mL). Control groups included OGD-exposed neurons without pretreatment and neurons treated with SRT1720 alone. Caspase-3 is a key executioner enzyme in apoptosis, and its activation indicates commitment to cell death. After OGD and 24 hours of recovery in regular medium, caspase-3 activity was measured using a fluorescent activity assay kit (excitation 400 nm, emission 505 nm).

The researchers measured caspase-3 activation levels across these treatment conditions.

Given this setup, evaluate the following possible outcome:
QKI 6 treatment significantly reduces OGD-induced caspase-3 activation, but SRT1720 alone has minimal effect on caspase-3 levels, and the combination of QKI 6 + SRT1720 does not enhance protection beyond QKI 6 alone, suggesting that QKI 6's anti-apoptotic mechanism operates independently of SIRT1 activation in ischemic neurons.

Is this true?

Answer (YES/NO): NO